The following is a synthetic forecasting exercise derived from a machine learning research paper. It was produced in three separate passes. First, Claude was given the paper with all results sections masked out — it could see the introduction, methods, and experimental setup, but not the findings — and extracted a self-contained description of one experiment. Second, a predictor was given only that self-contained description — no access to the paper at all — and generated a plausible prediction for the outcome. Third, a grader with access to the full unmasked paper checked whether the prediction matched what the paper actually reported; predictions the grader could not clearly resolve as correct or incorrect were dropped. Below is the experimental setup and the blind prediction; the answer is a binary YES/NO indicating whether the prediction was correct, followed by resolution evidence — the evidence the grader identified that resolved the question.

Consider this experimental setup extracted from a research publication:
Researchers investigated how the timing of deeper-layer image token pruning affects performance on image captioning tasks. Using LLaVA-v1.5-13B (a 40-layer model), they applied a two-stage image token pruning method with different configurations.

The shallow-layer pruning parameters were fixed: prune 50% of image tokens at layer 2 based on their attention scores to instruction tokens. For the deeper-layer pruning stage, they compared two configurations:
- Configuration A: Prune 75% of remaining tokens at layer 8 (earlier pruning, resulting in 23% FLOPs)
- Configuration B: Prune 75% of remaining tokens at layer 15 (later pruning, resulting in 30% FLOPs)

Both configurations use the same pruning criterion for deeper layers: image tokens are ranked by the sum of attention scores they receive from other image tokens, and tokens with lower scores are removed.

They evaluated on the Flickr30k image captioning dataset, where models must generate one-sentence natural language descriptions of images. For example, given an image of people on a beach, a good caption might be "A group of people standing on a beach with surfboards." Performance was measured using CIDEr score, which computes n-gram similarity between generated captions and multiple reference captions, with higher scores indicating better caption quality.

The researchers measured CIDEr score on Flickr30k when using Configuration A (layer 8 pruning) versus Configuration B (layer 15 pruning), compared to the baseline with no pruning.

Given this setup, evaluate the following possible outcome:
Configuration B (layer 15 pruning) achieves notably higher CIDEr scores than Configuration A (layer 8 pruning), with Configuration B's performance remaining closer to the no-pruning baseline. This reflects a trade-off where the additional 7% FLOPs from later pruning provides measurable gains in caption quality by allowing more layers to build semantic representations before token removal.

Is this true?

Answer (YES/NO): YES